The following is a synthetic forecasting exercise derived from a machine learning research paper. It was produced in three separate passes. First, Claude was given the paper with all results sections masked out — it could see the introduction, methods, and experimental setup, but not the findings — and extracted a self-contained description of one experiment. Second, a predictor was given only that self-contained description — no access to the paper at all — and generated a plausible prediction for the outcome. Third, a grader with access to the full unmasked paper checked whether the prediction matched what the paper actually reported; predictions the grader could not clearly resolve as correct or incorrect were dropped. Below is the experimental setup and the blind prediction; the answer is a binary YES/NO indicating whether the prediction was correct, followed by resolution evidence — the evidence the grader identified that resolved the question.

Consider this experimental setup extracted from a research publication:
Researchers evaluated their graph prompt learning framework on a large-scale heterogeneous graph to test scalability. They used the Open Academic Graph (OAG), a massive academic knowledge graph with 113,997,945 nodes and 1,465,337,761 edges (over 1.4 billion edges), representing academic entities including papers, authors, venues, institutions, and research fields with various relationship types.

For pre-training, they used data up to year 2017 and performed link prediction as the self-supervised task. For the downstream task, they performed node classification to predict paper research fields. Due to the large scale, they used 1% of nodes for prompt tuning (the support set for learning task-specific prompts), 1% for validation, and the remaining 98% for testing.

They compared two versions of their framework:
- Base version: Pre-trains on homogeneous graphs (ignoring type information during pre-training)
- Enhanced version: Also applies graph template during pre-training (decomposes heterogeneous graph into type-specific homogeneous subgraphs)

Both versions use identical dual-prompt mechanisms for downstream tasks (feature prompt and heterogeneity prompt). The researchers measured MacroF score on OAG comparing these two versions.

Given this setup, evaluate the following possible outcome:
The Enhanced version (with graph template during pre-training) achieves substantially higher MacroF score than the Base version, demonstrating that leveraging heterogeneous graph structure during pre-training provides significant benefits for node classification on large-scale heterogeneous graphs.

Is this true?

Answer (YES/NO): NO